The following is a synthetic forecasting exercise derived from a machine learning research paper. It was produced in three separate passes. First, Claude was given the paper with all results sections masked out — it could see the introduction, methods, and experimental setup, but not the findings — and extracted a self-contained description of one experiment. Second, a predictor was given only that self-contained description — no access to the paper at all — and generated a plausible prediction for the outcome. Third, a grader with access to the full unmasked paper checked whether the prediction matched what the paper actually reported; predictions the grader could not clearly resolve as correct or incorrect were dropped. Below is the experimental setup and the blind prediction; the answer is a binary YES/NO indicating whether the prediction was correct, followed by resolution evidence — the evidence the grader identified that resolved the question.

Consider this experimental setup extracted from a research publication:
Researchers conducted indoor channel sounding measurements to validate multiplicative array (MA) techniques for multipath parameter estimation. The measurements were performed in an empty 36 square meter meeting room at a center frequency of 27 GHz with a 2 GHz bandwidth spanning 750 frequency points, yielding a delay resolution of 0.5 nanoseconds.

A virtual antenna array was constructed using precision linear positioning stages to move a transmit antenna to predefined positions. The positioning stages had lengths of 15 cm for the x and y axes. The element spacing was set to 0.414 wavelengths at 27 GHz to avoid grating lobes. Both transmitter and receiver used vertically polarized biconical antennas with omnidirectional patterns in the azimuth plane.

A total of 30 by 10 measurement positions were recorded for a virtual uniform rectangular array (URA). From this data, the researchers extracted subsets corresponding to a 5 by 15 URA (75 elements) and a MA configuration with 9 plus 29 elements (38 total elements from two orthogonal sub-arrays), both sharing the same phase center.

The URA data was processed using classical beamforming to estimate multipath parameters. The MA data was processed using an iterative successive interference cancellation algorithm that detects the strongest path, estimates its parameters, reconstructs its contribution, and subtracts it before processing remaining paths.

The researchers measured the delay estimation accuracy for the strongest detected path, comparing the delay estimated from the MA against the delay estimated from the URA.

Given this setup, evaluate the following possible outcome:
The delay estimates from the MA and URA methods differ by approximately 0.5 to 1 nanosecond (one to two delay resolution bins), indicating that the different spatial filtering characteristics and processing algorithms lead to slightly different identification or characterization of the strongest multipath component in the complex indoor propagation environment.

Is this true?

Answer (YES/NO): NO